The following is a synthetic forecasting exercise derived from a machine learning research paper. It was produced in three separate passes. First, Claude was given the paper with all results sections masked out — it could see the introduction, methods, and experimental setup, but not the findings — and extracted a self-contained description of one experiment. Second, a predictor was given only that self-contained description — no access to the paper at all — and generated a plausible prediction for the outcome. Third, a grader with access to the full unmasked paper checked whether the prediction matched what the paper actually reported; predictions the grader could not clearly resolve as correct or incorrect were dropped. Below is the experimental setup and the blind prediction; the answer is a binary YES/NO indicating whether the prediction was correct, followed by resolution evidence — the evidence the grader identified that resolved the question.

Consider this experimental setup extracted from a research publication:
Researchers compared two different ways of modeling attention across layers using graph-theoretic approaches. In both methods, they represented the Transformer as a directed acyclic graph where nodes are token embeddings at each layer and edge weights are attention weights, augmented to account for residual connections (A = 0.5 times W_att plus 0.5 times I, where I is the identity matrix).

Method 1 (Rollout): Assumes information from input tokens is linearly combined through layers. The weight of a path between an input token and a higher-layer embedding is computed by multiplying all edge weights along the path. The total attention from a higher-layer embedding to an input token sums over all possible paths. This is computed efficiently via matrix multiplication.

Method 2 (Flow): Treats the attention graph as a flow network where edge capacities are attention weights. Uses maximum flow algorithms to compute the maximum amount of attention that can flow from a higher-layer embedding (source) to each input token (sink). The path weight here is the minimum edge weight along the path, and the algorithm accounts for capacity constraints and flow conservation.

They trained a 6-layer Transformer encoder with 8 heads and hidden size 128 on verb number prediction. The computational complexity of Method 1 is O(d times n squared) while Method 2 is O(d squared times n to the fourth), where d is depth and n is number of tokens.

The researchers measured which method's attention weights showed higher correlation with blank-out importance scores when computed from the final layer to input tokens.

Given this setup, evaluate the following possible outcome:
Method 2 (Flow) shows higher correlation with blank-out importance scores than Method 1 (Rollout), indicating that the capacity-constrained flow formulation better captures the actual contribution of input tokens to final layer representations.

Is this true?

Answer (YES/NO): YES